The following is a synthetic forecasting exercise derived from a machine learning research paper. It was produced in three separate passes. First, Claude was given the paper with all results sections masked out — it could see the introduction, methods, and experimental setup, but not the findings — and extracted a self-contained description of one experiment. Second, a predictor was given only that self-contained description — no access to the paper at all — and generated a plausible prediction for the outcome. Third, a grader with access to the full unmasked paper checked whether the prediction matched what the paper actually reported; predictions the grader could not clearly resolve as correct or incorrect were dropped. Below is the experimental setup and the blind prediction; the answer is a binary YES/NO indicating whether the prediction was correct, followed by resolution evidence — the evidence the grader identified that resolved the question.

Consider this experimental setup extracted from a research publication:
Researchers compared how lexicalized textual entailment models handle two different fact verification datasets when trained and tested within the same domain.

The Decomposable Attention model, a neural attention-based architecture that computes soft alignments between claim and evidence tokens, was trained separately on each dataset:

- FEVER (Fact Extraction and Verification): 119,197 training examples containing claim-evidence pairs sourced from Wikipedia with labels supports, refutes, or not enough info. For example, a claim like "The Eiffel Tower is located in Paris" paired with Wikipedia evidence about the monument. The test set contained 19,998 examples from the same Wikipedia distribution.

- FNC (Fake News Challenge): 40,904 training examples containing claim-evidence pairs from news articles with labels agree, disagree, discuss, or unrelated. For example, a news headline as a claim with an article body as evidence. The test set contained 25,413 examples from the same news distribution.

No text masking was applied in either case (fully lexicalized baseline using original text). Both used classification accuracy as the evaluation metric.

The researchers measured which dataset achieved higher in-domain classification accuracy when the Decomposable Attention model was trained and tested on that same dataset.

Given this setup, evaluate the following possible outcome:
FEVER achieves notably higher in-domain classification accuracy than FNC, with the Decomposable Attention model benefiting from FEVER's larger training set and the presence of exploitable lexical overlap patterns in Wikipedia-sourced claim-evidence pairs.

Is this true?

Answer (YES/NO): YES